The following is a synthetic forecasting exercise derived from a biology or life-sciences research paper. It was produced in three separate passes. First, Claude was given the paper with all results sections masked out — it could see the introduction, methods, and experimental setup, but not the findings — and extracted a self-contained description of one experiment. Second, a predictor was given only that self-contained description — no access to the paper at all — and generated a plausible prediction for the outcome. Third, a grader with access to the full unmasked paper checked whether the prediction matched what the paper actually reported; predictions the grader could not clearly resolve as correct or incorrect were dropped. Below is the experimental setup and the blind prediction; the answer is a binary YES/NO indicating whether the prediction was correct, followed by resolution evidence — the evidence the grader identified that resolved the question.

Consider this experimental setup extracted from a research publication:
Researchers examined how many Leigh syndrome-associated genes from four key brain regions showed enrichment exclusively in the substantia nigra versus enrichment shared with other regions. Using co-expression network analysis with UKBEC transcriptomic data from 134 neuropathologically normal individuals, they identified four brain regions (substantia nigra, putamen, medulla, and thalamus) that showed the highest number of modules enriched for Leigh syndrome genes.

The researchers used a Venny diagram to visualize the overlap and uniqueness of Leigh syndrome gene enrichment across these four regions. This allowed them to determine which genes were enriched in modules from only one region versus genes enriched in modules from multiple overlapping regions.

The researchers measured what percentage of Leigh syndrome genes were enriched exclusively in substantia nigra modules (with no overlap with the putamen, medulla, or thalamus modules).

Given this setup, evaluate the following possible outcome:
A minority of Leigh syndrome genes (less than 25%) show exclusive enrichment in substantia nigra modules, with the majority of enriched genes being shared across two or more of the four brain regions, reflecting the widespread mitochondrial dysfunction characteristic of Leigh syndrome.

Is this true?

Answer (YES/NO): YES